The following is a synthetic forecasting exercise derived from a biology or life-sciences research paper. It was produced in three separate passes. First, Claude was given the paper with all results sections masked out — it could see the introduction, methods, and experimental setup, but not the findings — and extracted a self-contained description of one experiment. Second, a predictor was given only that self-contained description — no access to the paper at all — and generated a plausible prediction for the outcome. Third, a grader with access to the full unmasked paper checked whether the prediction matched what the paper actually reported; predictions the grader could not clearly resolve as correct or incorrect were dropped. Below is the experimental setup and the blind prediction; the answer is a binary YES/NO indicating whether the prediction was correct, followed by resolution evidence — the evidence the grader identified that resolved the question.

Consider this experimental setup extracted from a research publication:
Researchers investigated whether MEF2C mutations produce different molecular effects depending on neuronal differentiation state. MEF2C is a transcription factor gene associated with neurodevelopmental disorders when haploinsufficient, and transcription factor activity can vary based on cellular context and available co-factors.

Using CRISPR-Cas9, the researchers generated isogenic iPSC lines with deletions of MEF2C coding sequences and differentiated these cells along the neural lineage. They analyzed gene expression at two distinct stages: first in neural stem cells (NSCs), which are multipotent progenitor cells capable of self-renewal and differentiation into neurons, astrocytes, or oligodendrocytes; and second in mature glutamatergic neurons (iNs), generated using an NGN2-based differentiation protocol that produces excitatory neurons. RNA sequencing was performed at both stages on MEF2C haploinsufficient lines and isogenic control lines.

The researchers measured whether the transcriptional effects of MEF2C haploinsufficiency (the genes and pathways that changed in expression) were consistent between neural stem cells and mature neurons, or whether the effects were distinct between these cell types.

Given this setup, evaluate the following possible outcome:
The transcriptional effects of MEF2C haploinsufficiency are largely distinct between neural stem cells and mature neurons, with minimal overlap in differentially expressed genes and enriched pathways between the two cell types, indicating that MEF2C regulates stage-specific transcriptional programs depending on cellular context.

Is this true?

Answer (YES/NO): NO